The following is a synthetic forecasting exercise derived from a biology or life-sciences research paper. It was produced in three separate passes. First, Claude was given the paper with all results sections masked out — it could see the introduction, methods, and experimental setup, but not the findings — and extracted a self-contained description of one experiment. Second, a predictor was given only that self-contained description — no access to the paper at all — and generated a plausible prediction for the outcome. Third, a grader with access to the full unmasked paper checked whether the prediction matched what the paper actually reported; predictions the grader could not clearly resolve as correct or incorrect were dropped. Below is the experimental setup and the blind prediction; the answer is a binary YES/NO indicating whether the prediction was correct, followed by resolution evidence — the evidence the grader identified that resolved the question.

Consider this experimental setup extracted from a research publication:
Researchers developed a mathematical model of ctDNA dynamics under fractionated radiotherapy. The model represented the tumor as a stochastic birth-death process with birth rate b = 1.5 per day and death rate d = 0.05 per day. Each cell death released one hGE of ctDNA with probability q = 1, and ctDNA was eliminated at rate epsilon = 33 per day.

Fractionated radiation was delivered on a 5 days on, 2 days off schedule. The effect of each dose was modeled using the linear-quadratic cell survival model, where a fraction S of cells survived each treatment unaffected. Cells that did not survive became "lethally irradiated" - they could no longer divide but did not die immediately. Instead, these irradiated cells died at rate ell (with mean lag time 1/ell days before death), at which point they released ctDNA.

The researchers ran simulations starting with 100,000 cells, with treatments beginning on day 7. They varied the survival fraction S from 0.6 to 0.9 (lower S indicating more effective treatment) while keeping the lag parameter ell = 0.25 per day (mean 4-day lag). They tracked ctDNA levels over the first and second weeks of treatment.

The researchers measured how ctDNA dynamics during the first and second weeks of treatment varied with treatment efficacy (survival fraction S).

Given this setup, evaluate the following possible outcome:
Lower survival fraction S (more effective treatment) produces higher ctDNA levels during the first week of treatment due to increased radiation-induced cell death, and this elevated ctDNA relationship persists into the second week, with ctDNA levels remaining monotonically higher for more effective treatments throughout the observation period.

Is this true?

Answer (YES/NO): NO